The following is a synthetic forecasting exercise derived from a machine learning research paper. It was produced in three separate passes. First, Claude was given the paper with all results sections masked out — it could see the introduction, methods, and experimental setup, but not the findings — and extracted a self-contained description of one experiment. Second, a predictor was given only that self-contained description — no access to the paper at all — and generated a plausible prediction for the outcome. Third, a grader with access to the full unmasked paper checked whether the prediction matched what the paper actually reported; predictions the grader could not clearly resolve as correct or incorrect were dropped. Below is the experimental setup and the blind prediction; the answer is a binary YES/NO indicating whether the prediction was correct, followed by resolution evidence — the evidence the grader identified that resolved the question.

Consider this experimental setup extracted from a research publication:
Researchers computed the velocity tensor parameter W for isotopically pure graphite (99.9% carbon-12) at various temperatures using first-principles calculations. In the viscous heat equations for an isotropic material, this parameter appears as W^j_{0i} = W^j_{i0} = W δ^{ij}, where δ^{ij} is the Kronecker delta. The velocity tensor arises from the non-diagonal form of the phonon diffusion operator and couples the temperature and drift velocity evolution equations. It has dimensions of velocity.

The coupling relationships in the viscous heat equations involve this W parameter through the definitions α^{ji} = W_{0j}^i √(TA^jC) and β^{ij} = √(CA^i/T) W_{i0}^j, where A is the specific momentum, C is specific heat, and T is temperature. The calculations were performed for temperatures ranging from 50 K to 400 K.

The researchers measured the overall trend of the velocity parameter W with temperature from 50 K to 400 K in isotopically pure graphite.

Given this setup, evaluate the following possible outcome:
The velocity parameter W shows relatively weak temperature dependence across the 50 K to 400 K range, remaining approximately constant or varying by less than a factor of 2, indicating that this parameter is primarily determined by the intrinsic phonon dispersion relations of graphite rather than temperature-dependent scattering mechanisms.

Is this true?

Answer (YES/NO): YES